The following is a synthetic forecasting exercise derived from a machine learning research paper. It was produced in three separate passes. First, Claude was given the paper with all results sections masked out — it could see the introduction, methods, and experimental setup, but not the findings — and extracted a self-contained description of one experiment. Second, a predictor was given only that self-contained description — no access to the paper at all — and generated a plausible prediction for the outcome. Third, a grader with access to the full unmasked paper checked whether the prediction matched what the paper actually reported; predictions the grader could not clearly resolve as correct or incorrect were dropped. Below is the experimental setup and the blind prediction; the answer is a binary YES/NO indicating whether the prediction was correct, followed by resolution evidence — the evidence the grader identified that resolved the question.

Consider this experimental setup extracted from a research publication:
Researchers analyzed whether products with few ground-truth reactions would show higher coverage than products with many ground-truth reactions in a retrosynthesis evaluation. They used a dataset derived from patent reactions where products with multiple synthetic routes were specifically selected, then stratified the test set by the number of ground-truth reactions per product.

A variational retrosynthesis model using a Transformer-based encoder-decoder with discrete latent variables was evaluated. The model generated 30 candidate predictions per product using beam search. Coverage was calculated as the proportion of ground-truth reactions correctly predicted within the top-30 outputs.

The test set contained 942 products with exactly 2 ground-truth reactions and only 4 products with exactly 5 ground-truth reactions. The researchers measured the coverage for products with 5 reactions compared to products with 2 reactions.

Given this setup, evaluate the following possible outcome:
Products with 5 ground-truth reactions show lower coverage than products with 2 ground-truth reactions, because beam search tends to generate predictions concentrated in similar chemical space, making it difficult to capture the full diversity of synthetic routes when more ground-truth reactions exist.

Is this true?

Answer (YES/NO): YES